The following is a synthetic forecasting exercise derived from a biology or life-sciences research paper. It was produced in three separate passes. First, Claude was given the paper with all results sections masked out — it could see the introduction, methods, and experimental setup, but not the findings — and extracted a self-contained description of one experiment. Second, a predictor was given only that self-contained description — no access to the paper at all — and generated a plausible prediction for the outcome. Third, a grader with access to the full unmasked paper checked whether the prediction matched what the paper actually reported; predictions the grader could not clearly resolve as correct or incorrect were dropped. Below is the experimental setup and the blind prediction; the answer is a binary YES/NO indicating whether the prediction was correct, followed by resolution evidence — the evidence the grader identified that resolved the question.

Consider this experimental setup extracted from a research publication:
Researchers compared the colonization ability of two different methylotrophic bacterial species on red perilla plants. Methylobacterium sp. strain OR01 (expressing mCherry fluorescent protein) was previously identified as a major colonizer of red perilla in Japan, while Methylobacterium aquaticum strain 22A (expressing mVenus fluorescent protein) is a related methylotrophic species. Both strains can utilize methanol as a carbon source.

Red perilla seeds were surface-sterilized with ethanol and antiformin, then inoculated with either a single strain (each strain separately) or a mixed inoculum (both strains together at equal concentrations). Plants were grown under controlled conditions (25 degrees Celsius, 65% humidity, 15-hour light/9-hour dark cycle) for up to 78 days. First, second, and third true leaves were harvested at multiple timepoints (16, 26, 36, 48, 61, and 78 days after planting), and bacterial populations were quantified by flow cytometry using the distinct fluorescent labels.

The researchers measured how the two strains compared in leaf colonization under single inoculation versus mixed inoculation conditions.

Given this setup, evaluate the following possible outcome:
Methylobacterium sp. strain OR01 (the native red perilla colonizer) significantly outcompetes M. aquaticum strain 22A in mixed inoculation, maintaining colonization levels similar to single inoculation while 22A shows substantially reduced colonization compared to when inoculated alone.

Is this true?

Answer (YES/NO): YES